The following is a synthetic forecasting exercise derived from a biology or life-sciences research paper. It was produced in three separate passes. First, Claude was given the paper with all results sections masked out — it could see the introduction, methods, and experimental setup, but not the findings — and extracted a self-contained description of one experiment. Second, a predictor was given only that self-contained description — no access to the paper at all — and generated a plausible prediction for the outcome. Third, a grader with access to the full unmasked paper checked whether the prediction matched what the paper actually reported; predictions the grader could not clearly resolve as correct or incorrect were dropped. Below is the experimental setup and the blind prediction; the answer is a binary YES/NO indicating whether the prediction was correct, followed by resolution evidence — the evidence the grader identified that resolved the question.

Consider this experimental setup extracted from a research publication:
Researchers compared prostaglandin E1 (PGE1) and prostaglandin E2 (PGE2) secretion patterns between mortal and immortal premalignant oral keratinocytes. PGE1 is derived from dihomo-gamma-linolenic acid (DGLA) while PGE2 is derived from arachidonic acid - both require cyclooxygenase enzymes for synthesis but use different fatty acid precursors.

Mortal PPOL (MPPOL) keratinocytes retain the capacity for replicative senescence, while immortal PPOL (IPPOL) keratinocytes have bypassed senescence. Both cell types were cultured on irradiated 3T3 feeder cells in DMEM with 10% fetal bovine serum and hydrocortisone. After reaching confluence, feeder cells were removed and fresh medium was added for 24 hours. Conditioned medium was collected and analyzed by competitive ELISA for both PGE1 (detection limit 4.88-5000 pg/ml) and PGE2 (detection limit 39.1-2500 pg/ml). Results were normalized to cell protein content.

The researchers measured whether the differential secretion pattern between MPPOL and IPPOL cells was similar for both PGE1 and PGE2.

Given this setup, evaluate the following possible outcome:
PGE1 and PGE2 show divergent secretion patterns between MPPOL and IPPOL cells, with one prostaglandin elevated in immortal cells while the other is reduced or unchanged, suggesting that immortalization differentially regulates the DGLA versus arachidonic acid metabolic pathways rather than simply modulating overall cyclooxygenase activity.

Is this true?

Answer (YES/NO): NO